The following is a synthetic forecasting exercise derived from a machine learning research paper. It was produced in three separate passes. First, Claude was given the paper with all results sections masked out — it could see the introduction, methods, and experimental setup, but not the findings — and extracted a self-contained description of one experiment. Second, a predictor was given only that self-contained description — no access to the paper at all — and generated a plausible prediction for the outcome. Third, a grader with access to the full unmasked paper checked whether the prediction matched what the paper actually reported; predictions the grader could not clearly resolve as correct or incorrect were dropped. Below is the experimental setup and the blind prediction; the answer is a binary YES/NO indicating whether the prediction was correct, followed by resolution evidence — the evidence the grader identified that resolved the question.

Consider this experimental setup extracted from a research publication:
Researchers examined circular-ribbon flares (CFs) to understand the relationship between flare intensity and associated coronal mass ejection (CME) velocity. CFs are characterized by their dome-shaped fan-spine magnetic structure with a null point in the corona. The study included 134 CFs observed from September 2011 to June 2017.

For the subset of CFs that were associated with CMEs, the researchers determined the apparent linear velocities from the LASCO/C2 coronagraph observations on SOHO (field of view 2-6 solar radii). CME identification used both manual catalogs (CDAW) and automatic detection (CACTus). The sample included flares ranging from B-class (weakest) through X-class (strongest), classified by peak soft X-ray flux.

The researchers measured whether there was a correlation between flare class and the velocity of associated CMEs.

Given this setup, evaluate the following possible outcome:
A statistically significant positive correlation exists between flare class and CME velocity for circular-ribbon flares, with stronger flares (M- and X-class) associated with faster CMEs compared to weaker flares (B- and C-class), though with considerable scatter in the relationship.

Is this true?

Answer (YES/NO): YES